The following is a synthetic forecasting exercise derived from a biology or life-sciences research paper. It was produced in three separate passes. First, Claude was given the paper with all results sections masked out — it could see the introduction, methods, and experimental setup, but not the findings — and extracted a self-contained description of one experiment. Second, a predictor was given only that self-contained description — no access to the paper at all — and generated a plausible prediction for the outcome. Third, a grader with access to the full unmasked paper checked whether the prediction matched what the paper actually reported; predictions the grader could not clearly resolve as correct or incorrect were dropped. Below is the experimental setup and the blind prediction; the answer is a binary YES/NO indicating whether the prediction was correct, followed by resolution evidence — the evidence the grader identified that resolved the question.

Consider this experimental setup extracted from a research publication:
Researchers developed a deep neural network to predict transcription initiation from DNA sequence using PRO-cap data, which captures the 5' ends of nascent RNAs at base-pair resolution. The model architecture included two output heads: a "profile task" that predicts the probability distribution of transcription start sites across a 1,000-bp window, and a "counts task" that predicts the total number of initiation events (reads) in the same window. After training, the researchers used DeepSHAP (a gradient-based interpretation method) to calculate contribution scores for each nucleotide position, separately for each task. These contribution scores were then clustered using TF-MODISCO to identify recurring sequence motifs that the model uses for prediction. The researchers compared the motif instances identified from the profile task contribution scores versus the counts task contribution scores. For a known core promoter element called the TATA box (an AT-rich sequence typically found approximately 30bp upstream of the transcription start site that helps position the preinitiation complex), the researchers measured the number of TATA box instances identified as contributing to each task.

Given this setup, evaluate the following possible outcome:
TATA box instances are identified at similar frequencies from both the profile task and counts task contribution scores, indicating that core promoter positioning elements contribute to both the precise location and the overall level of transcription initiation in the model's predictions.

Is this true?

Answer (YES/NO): NO